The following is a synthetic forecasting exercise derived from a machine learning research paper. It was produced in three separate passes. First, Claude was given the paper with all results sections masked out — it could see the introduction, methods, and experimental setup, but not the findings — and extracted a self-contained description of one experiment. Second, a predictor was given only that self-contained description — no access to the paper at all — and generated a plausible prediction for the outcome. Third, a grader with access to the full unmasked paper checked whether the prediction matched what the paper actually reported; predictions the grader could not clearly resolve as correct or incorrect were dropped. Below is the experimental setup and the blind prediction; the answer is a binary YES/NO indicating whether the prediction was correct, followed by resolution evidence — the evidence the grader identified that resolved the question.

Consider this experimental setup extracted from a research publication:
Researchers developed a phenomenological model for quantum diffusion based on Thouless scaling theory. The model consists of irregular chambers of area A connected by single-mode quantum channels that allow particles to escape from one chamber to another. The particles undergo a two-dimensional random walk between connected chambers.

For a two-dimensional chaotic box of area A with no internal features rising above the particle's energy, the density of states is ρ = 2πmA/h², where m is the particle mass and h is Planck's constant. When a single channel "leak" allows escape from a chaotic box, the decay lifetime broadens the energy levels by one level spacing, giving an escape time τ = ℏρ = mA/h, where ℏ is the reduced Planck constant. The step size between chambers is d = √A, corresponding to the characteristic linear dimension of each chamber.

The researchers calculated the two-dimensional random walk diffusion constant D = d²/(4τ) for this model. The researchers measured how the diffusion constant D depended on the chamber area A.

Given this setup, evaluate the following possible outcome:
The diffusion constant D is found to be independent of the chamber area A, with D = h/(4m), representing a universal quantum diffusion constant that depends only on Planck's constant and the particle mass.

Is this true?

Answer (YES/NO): YES